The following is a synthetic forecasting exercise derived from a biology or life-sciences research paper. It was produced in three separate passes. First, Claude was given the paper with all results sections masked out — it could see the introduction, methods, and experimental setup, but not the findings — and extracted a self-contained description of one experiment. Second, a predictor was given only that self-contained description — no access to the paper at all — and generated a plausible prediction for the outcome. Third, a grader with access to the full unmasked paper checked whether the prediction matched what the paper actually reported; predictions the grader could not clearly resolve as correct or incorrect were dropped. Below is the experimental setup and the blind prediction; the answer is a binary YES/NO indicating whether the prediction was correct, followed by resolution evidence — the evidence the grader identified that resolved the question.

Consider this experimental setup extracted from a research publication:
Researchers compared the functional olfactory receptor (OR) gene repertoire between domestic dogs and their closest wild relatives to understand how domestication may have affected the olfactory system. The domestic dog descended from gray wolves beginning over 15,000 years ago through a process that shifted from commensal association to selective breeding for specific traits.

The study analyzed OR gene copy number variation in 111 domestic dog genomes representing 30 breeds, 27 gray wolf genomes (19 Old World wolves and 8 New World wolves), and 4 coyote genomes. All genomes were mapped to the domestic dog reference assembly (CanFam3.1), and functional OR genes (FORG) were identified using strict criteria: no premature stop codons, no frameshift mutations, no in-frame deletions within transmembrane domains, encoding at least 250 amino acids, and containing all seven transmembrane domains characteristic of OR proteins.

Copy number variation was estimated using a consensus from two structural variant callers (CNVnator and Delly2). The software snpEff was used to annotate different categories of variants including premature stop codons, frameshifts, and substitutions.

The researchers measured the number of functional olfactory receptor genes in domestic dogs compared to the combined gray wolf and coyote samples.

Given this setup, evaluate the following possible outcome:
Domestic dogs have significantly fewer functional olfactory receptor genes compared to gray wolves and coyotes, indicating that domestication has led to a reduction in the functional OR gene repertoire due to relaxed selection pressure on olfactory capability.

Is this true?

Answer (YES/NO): YES